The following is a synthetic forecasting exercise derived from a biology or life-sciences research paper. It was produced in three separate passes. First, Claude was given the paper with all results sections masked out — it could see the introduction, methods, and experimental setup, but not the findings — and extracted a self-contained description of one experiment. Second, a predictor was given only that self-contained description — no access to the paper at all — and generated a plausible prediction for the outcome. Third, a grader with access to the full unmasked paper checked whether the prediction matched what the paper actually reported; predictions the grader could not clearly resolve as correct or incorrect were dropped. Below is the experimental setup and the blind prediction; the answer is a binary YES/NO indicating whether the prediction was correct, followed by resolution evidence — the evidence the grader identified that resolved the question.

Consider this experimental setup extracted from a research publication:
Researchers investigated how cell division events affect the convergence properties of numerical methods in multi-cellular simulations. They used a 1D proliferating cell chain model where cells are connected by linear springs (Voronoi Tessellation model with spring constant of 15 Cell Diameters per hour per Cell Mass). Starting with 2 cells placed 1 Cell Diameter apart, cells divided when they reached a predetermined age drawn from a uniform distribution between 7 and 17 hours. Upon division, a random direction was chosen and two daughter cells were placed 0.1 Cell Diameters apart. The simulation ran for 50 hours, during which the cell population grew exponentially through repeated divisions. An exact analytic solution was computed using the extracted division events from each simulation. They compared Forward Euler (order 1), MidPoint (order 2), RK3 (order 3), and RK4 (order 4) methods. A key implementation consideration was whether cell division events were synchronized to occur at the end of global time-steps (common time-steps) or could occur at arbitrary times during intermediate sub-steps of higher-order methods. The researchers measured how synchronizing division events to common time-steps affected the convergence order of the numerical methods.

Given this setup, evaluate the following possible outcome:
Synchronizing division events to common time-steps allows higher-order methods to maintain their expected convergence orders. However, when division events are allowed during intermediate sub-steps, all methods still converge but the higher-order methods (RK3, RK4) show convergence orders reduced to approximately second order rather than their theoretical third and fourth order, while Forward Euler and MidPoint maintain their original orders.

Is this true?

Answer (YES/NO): NO